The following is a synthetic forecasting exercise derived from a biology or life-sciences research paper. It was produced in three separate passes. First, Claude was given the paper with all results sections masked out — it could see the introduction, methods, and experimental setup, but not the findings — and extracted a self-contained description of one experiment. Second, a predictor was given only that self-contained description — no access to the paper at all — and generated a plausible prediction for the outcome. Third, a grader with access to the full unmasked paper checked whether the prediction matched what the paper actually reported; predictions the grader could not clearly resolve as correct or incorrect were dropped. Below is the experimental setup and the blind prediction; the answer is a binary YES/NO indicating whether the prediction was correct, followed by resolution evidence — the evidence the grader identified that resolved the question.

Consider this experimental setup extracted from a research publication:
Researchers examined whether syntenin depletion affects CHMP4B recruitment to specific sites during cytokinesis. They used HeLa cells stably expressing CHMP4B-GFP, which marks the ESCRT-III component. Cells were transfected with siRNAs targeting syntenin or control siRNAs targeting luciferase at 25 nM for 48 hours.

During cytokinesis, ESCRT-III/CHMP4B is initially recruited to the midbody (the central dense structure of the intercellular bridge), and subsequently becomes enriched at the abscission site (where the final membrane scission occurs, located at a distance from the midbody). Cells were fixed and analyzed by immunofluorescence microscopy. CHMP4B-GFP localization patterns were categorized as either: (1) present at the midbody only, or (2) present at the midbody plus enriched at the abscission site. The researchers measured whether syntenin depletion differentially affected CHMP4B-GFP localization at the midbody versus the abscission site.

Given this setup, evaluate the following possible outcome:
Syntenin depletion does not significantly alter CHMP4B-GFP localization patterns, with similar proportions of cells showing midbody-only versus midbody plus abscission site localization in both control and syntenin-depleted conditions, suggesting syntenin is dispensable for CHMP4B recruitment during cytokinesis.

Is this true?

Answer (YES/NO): NO